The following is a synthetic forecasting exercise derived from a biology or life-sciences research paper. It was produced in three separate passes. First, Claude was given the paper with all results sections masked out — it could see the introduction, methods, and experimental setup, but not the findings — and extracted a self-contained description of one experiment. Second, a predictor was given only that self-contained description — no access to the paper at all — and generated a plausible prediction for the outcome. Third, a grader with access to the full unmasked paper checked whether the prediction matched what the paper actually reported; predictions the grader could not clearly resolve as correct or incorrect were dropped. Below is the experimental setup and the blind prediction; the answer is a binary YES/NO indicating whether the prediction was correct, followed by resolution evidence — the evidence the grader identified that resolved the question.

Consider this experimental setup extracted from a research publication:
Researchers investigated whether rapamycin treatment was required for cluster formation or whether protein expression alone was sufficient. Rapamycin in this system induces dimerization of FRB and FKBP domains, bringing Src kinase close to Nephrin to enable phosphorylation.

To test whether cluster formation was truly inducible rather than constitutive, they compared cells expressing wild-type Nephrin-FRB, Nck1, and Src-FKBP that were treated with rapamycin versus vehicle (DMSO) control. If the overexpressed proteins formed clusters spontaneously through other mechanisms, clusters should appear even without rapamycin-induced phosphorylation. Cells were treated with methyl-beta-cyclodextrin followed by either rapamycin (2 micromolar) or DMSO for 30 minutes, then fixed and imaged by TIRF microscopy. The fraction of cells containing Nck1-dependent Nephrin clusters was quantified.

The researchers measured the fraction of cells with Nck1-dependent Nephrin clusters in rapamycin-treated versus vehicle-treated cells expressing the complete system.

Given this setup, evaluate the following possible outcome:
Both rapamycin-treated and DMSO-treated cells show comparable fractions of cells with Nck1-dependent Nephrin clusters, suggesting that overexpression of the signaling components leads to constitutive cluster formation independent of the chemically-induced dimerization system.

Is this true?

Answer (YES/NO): NO